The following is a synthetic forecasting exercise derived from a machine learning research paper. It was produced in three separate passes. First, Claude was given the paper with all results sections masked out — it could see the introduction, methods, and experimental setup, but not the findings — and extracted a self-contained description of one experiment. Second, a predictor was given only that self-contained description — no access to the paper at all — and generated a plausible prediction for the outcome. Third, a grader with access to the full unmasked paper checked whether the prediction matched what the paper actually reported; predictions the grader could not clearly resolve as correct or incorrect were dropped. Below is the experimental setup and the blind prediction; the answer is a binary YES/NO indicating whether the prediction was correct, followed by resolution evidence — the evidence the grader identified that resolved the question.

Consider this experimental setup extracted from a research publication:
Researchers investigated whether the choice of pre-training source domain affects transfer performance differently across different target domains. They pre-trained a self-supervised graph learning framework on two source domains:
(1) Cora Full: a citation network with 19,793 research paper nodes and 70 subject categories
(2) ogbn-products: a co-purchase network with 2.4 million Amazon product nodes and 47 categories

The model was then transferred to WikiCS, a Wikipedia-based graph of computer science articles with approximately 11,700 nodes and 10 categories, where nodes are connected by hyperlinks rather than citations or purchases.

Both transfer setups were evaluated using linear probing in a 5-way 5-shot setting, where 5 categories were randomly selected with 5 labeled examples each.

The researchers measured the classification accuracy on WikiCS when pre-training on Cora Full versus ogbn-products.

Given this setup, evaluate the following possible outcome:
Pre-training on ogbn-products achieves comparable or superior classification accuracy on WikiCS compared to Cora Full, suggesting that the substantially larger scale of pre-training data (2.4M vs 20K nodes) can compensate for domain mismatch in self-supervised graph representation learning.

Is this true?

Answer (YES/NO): NO